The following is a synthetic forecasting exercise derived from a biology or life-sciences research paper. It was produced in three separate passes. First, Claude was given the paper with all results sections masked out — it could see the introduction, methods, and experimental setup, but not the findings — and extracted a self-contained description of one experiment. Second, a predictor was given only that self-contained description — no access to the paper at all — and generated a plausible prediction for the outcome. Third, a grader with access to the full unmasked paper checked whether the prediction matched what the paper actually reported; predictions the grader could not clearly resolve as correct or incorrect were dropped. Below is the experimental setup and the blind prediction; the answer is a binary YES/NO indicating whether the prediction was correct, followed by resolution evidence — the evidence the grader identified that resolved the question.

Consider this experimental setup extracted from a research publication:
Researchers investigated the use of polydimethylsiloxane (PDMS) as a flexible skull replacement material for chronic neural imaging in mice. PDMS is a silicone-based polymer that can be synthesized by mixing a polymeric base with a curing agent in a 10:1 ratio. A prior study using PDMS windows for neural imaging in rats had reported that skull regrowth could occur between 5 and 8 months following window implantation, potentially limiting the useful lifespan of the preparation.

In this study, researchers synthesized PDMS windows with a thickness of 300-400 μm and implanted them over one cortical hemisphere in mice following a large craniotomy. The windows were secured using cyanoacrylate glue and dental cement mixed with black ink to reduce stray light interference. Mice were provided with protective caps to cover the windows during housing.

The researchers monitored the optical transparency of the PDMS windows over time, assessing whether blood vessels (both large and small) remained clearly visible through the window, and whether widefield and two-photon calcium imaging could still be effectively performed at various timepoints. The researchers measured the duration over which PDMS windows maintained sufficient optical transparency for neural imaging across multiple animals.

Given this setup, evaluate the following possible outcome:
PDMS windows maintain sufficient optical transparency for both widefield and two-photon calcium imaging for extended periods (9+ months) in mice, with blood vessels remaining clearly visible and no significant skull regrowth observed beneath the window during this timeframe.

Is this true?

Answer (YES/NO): YES